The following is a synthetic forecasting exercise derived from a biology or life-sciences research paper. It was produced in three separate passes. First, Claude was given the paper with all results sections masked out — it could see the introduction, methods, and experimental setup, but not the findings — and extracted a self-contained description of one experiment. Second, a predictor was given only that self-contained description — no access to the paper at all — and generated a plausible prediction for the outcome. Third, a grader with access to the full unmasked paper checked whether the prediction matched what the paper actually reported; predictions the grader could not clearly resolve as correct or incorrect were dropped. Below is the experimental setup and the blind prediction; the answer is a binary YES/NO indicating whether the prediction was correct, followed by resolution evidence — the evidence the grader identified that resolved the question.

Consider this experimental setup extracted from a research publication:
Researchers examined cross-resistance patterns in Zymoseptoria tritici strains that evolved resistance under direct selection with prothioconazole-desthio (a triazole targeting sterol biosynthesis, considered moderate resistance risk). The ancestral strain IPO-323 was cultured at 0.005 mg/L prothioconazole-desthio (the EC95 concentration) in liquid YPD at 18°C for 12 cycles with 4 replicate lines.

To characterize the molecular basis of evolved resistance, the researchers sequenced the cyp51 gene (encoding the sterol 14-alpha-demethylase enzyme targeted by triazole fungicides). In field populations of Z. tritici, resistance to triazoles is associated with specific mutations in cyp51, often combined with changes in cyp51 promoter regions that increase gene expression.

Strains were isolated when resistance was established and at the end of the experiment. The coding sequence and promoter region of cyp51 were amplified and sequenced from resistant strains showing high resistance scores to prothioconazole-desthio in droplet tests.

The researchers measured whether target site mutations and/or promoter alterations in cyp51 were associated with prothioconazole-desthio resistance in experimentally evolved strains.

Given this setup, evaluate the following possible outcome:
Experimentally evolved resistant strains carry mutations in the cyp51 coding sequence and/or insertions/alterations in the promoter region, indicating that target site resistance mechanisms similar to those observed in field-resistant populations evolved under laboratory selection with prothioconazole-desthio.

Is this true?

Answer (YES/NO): NO